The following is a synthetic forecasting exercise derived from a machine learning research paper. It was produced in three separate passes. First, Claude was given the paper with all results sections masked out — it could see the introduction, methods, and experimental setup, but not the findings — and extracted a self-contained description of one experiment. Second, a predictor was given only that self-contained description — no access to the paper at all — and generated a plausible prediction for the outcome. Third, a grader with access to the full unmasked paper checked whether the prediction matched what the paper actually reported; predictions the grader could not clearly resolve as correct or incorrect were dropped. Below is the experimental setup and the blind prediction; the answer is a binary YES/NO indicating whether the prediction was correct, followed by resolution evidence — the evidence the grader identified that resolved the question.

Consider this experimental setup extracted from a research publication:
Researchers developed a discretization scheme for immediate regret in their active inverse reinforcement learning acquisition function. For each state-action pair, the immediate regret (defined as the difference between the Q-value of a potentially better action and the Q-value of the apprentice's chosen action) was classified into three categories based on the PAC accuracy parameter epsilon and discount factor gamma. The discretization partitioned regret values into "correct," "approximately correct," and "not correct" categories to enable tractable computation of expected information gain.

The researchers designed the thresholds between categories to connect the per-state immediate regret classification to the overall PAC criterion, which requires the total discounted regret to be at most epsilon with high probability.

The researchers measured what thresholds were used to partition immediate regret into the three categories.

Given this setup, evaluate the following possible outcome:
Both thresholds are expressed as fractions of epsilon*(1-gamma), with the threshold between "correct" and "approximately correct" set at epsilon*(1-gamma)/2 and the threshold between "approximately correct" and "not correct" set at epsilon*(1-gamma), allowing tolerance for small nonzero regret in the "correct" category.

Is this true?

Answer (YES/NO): NO